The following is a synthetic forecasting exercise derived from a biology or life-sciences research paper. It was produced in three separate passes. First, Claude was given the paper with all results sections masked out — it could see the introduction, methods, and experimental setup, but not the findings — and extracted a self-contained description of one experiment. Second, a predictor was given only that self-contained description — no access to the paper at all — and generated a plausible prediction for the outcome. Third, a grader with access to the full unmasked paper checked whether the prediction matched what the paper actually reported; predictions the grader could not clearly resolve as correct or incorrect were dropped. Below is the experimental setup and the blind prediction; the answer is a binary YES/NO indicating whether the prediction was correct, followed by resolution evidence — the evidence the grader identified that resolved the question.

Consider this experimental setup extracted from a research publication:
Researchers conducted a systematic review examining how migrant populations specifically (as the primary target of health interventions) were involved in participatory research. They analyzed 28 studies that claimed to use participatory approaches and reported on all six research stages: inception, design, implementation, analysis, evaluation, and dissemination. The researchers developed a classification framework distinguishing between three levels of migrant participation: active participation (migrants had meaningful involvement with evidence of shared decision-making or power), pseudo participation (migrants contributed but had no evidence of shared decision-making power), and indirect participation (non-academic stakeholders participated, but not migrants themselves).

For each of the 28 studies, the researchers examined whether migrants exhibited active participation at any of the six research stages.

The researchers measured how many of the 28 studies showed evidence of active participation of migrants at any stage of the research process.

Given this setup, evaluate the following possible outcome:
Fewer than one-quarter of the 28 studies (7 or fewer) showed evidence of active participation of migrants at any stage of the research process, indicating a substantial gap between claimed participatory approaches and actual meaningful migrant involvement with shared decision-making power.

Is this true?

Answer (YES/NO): NO